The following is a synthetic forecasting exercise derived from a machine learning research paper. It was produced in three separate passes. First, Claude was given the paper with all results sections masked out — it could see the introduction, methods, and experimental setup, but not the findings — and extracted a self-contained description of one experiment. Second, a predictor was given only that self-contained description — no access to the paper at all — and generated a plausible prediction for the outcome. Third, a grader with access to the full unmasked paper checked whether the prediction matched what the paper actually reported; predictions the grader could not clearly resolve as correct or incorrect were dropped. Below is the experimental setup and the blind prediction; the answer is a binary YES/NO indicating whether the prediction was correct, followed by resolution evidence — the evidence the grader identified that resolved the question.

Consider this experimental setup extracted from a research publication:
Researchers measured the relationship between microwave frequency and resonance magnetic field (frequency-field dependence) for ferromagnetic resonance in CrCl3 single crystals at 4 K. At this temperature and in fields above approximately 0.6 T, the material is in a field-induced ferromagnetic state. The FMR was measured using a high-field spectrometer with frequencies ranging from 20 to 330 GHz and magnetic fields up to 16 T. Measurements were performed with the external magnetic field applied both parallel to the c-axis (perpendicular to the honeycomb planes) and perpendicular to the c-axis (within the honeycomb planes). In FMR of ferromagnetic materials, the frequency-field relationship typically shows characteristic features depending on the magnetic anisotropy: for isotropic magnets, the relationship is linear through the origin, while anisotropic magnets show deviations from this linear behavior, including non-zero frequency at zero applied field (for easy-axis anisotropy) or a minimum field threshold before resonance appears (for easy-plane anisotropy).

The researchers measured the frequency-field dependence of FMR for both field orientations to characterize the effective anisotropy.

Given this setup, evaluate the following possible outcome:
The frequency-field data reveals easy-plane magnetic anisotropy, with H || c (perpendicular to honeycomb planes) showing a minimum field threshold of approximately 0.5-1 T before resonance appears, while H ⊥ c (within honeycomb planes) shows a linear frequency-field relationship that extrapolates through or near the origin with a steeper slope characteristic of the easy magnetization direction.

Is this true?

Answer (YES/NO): YES